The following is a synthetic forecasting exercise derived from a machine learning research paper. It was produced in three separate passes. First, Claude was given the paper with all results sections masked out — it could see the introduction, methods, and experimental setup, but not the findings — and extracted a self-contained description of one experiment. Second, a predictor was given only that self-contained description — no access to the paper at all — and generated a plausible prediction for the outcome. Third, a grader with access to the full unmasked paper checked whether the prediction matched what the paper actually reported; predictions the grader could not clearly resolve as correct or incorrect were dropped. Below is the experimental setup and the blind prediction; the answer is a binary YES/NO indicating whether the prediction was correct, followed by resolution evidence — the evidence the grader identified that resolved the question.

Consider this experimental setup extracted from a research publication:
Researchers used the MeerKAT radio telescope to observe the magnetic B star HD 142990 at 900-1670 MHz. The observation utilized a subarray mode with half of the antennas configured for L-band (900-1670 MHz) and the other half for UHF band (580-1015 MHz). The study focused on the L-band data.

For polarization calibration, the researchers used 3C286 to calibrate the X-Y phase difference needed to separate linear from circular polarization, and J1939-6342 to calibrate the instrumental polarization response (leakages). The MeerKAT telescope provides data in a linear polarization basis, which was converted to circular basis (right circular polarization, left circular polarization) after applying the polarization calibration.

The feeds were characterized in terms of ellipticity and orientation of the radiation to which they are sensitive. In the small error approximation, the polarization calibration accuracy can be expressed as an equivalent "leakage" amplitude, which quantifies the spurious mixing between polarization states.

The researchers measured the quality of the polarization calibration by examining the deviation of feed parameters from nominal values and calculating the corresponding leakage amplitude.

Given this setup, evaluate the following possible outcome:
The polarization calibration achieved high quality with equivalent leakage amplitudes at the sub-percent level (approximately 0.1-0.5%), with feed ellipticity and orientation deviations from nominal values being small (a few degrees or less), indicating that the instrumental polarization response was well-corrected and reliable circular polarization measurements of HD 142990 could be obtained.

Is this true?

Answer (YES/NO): NO